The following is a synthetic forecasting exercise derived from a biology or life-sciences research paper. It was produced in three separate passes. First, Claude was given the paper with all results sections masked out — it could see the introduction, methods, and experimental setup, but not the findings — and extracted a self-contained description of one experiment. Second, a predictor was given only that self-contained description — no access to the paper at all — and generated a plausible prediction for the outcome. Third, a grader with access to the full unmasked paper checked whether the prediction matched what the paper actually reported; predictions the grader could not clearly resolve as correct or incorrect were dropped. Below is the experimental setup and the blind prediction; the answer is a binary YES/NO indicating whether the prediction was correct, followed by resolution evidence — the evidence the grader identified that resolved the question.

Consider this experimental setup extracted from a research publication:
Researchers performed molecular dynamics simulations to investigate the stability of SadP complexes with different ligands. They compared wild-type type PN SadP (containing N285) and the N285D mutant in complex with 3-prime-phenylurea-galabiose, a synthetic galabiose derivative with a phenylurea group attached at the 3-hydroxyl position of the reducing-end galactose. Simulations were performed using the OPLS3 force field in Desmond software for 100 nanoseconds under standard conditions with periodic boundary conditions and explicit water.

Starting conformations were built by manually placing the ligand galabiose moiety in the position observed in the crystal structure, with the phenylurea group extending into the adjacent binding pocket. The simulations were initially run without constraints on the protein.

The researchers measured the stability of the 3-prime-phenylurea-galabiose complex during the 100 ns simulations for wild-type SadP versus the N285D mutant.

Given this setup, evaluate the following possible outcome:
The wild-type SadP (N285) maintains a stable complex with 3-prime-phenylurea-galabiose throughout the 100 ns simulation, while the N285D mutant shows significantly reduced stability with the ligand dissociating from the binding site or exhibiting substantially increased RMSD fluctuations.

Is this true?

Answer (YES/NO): YES